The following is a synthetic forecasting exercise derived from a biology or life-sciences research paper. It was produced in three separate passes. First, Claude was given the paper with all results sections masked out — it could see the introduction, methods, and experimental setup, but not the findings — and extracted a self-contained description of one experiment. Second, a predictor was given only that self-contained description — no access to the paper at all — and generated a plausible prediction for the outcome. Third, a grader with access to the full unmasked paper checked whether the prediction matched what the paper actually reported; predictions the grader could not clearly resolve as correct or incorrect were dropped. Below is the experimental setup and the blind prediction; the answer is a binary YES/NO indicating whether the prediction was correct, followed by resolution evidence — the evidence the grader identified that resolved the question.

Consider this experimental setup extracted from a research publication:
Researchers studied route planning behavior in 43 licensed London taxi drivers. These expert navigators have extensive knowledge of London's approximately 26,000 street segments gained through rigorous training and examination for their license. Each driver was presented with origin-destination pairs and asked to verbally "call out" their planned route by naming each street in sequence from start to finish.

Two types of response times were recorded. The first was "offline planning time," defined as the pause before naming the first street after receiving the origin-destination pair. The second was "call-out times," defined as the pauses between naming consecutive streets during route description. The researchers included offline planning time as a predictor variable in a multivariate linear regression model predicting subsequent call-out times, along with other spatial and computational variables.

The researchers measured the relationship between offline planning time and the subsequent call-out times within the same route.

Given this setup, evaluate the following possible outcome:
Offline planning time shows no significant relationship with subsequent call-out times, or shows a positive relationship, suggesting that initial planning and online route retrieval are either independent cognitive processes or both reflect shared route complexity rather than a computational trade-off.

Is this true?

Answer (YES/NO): NO